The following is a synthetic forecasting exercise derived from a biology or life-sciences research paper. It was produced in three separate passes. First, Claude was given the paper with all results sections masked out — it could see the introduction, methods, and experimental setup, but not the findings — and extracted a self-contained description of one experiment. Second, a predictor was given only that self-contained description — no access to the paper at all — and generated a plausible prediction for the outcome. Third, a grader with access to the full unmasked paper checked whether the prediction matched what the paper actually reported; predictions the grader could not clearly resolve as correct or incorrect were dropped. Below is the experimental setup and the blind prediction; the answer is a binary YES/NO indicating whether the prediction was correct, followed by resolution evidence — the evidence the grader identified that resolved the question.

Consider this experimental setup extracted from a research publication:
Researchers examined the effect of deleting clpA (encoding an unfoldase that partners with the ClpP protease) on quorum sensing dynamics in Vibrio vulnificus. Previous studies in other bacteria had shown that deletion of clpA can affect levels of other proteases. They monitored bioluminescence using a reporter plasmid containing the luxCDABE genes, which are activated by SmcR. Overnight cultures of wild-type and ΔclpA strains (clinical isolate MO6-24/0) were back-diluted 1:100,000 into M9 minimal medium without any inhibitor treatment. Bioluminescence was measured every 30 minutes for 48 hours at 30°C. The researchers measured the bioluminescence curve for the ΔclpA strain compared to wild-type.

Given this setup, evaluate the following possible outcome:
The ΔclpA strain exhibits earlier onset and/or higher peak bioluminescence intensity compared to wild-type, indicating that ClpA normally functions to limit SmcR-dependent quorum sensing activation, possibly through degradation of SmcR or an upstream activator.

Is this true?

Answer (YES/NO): NO